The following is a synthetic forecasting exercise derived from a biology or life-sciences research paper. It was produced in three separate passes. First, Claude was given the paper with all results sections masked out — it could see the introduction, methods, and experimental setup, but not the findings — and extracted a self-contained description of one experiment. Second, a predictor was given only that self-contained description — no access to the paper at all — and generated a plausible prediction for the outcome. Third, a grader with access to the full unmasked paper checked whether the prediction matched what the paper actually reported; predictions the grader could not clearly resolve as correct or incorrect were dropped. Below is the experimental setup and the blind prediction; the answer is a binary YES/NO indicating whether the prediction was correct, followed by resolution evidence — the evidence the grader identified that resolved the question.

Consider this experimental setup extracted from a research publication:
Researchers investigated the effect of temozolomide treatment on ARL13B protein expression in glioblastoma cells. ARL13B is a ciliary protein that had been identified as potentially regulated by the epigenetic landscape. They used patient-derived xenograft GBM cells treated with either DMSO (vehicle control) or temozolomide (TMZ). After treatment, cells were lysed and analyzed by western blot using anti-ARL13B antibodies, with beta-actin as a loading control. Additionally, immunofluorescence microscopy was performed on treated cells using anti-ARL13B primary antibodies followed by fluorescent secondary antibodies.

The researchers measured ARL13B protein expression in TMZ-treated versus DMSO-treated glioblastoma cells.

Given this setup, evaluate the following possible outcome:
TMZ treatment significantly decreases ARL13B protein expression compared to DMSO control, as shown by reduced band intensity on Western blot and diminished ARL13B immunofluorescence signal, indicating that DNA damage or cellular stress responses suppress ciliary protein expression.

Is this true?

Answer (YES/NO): NO